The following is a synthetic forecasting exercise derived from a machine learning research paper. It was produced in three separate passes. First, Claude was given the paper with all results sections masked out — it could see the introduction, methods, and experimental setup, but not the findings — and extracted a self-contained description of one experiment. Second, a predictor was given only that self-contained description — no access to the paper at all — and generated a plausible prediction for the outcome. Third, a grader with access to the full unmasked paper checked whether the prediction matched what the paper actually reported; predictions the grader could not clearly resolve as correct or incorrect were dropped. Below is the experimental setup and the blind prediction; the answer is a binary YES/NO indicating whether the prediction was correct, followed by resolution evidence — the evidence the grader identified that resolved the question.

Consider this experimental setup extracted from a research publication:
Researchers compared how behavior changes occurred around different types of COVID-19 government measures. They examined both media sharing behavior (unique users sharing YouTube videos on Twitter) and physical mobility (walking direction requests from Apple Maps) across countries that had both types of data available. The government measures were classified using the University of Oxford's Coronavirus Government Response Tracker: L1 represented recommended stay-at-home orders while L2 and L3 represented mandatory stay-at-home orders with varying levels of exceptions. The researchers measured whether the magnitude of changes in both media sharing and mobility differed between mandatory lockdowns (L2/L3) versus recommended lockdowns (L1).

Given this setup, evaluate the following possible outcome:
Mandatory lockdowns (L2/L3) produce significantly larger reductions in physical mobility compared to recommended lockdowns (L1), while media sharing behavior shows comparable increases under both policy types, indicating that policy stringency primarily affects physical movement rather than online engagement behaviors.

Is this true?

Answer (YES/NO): NO